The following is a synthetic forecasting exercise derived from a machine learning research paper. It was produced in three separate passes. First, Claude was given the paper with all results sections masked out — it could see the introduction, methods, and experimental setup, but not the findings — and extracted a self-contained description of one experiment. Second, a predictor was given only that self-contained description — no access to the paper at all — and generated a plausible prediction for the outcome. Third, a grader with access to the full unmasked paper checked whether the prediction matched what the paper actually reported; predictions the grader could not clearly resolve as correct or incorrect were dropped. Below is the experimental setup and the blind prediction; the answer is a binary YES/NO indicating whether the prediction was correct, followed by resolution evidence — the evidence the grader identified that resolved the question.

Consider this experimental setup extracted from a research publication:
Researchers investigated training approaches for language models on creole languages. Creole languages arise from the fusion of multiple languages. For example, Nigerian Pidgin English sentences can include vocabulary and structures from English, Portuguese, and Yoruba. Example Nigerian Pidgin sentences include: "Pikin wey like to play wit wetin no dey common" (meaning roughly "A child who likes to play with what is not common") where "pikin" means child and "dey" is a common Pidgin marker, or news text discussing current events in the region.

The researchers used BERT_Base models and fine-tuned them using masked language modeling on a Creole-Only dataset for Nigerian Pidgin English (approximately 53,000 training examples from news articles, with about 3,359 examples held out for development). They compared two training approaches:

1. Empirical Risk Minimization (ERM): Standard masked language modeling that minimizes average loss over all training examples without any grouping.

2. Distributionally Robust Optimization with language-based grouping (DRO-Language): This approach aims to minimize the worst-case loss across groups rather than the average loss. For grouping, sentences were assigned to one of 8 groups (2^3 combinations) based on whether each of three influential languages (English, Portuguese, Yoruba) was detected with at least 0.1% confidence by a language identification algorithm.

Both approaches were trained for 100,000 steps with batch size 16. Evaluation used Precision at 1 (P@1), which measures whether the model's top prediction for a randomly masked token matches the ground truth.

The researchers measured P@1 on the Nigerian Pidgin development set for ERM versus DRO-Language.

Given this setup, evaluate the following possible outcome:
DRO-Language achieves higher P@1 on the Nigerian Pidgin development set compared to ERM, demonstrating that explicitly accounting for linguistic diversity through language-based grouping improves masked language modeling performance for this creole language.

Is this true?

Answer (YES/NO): NO